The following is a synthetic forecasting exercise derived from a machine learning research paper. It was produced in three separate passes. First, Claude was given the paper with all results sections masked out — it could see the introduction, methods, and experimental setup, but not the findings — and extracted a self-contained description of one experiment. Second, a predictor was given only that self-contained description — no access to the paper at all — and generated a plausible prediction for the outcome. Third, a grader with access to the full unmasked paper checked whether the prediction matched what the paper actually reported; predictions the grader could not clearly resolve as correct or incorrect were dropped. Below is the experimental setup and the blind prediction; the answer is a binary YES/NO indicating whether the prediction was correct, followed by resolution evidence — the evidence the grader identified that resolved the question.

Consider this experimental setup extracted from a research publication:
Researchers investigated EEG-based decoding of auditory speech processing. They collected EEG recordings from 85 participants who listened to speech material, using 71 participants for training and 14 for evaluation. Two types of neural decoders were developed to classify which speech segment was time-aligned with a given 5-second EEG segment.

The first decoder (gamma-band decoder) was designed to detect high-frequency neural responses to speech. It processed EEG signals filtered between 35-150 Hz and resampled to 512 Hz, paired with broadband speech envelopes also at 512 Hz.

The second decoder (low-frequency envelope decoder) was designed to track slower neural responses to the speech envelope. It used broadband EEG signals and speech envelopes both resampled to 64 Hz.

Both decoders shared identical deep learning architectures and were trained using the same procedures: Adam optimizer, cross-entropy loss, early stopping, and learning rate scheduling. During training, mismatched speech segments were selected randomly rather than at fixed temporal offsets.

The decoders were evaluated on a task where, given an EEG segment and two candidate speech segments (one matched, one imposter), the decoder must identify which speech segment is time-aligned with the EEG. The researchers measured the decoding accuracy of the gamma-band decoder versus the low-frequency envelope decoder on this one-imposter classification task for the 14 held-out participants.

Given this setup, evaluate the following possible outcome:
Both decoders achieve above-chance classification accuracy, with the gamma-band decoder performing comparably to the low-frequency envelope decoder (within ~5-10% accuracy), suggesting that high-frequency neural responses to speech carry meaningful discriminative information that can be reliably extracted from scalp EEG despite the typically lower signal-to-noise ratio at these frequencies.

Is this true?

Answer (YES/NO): YES